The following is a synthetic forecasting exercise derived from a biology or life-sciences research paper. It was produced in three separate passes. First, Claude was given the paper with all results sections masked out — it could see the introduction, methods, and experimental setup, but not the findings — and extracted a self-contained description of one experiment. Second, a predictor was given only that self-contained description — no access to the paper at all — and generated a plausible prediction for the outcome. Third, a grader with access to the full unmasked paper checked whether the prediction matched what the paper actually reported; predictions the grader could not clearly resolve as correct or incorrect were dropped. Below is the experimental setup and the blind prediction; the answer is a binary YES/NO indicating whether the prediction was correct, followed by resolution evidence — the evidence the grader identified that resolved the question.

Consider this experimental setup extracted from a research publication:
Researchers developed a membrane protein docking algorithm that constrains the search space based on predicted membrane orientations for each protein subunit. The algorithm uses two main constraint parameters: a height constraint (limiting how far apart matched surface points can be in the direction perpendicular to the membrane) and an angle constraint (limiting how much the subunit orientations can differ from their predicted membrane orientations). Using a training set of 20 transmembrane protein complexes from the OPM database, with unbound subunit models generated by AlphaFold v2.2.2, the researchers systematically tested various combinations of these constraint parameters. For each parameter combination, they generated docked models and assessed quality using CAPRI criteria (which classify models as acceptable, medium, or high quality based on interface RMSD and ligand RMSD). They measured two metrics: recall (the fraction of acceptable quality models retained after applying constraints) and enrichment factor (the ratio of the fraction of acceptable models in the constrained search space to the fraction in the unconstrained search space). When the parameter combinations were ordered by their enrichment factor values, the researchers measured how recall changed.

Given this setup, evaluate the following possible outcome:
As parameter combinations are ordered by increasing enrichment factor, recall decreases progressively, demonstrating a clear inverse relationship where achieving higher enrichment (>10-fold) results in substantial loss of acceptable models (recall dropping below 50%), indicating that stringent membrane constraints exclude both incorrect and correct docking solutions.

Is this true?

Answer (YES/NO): NO